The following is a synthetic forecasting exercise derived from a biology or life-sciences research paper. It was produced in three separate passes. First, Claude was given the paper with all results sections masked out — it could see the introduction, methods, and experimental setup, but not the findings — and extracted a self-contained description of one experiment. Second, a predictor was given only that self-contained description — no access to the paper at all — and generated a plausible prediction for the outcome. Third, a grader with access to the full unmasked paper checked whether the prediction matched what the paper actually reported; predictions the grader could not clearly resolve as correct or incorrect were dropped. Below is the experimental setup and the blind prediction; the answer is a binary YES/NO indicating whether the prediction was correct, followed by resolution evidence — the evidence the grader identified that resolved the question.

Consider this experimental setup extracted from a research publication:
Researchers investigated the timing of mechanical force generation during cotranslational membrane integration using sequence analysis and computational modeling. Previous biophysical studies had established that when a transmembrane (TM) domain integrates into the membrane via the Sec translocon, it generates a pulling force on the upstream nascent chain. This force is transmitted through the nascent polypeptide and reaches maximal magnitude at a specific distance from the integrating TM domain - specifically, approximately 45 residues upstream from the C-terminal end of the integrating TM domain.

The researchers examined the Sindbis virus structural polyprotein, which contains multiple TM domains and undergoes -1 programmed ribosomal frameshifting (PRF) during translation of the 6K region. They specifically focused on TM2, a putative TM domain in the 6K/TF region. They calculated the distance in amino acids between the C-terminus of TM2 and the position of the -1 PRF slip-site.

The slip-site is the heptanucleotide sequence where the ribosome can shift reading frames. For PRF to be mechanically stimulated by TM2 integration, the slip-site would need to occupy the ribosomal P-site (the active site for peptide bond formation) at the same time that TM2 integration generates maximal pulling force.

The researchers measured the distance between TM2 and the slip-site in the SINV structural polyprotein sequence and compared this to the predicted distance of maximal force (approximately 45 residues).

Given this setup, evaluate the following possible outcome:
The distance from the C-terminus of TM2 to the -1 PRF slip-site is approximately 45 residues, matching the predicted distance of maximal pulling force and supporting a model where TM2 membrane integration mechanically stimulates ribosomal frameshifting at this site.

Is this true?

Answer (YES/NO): YES